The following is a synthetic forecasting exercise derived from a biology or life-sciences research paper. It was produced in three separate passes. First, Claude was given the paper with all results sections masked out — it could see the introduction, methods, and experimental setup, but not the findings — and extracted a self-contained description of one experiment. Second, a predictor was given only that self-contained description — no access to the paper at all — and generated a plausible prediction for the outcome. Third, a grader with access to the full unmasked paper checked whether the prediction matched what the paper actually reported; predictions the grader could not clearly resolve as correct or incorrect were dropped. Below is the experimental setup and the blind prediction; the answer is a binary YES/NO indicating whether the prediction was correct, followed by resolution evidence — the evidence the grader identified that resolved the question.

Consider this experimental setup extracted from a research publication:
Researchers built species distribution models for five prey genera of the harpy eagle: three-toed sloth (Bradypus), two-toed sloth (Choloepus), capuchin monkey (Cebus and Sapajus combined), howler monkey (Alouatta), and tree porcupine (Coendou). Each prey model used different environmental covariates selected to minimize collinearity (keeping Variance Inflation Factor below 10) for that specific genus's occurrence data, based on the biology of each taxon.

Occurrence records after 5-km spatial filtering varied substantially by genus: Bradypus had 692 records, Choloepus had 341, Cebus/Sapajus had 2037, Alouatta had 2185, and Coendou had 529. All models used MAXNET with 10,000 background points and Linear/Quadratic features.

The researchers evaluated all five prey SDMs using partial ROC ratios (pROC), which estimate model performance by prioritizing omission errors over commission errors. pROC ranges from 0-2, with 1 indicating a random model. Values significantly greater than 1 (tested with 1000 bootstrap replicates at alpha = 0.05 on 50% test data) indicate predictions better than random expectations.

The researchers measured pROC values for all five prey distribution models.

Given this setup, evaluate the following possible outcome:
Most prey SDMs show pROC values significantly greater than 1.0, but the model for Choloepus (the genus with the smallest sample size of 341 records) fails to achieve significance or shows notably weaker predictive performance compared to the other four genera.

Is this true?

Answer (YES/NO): NO